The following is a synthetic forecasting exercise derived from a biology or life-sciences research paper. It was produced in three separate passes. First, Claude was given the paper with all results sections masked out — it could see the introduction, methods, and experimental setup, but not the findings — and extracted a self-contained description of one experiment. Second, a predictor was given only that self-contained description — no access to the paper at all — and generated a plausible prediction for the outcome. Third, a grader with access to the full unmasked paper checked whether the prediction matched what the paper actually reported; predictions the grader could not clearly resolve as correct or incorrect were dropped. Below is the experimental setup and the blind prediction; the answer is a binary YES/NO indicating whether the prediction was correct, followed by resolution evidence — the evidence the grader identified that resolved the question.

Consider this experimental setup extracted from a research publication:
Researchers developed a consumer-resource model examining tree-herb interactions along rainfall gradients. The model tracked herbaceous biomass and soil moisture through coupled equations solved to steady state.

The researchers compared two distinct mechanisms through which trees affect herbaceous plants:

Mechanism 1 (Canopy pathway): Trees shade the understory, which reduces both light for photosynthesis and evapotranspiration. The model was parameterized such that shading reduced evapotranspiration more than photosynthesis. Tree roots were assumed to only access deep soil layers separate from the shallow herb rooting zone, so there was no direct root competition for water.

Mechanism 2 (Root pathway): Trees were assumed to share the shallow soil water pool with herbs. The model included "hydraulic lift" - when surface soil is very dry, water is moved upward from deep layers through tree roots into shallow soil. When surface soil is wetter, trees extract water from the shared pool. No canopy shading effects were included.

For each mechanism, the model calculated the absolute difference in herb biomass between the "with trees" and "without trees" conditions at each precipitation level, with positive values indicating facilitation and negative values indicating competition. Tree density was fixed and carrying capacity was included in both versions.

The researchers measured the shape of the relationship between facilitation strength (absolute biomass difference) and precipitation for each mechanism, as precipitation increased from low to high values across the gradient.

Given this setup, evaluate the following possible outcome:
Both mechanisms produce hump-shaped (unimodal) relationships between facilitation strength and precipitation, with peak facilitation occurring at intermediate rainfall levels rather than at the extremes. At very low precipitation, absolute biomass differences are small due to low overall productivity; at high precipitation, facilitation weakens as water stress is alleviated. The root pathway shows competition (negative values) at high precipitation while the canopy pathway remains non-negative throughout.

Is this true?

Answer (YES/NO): NO